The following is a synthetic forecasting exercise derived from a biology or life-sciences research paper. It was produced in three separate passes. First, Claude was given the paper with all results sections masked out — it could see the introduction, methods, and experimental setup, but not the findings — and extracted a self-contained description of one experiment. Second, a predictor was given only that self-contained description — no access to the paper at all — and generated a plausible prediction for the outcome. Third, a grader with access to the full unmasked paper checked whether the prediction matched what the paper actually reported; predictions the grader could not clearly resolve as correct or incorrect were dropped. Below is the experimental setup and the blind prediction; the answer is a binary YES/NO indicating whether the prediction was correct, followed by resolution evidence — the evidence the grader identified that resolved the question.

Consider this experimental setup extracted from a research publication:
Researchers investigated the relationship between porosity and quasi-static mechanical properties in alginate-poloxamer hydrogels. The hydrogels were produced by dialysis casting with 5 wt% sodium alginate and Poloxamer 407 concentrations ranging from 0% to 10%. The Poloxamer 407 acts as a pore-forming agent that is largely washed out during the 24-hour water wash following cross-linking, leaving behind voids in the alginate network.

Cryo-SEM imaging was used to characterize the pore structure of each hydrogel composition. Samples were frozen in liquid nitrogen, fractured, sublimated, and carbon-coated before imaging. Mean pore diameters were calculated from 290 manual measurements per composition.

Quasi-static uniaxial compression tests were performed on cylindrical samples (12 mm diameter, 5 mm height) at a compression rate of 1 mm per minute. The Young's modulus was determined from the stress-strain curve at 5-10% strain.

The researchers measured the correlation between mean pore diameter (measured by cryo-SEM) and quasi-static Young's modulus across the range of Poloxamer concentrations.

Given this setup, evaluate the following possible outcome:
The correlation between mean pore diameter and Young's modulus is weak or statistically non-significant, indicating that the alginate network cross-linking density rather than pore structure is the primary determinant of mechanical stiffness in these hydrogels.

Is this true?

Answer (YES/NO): YES